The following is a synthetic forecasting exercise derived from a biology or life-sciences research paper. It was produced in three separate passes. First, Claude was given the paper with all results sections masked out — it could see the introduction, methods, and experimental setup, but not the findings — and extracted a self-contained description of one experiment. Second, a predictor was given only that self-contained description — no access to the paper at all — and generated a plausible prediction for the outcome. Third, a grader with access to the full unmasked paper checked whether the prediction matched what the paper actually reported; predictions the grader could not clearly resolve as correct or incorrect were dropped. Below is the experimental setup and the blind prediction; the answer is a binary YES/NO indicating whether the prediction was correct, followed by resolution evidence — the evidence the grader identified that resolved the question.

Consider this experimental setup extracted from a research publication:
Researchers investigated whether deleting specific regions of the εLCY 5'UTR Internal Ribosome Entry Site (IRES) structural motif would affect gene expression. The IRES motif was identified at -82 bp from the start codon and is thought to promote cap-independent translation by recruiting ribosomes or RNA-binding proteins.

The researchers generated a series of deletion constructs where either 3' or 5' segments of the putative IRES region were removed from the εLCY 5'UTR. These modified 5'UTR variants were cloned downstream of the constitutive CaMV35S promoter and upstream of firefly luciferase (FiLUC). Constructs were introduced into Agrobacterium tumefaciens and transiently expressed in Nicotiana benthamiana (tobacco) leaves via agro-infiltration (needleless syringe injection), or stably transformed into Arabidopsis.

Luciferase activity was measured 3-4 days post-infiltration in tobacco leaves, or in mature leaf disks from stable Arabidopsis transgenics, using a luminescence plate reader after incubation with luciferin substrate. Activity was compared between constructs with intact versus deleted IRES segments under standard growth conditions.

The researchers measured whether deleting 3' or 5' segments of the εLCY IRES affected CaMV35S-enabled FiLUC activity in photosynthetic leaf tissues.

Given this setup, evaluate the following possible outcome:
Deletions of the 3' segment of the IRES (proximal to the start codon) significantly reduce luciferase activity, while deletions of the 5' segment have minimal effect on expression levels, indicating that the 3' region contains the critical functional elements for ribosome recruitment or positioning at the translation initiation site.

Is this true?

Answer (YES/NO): NO